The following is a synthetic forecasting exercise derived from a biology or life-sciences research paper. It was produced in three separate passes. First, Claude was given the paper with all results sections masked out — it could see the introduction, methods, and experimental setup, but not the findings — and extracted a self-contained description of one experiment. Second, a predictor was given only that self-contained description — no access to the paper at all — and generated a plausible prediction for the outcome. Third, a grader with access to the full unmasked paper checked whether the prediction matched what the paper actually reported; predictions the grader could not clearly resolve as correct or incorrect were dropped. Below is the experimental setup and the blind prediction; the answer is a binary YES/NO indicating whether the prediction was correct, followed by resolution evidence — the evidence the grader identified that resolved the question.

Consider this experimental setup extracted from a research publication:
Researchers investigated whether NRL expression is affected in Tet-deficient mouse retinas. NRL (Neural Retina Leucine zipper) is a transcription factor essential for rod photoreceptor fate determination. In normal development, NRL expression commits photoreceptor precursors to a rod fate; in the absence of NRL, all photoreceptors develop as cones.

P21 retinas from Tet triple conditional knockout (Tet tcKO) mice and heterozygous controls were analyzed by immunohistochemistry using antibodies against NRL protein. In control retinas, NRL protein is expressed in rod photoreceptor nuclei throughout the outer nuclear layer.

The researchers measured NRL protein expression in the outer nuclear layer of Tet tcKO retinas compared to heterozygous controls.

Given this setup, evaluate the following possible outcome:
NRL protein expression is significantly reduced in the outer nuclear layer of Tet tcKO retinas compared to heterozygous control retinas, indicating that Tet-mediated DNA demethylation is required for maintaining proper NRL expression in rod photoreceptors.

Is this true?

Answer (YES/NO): YES